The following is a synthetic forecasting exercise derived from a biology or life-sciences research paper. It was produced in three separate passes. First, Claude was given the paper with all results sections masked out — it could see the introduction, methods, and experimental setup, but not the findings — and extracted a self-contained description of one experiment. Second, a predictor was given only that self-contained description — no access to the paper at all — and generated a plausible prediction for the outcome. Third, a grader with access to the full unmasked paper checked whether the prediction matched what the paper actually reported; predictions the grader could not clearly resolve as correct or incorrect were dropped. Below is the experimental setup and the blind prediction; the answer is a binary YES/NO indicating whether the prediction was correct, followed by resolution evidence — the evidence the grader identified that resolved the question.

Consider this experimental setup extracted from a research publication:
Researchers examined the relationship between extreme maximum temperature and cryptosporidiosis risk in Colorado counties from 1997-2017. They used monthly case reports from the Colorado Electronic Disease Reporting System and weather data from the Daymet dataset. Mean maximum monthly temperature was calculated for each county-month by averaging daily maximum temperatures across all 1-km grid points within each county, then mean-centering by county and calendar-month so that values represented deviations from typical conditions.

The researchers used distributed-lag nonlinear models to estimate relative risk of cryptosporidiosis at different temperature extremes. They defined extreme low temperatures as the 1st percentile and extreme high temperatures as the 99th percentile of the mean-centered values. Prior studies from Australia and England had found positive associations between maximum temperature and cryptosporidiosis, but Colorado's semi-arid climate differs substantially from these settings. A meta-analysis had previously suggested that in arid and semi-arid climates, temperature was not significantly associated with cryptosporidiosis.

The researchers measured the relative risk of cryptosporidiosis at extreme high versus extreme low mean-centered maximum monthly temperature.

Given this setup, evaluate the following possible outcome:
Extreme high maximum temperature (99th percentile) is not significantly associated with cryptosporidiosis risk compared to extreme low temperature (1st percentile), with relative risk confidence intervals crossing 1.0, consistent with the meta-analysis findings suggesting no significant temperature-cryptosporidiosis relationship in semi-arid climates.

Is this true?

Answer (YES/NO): NO